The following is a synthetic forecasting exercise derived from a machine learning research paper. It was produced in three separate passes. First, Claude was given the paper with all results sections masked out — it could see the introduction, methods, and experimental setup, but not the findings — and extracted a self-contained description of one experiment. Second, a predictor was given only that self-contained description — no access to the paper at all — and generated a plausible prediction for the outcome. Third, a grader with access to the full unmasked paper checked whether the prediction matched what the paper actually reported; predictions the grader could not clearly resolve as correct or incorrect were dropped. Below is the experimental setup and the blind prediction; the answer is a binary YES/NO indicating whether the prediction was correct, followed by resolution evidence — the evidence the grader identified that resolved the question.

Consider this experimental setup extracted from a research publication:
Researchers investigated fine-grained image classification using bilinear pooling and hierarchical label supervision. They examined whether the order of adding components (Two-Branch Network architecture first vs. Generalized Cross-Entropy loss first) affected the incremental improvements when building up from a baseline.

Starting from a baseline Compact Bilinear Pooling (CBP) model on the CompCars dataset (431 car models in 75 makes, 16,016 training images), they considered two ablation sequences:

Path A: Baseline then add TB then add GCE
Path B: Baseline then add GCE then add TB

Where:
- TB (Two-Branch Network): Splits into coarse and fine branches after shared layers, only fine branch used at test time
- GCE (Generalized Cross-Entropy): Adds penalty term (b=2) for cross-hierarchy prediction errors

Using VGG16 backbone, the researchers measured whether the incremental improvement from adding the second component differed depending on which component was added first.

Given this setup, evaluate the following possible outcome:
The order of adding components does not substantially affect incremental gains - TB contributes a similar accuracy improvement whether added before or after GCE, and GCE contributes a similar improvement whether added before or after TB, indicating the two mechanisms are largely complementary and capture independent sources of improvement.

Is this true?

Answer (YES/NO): NO